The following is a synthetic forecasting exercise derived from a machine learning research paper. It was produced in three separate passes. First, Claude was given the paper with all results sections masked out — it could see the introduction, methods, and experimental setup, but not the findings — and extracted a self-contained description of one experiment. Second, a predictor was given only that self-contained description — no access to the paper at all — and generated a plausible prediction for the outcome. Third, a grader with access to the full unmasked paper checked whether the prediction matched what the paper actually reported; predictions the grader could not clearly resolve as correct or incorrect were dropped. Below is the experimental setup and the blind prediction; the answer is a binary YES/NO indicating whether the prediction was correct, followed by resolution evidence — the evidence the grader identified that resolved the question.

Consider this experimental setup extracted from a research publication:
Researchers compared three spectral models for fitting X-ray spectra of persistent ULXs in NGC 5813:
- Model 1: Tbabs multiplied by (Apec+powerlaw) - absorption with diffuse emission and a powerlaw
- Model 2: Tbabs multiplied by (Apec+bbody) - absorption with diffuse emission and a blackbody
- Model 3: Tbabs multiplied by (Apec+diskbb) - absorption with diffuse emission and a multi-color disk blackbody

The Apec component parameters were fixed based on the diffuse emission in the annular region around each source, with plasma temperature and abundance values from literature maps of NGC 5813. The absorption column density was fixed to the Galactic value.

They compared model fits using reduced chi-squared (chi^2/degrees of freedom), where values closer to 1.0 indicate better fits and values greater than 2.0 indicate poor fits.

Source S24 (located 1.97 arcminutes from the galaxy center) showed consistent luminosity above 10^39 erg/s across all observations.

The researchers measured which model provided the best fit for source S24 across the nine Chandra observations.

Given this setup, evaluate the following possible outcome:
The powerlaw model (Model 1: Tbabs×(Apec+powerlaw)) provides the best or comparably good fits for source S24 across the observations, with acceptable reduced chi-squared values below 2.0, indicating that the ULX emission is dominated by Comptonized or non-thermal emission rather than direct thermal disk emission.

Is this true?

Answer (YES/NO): NO